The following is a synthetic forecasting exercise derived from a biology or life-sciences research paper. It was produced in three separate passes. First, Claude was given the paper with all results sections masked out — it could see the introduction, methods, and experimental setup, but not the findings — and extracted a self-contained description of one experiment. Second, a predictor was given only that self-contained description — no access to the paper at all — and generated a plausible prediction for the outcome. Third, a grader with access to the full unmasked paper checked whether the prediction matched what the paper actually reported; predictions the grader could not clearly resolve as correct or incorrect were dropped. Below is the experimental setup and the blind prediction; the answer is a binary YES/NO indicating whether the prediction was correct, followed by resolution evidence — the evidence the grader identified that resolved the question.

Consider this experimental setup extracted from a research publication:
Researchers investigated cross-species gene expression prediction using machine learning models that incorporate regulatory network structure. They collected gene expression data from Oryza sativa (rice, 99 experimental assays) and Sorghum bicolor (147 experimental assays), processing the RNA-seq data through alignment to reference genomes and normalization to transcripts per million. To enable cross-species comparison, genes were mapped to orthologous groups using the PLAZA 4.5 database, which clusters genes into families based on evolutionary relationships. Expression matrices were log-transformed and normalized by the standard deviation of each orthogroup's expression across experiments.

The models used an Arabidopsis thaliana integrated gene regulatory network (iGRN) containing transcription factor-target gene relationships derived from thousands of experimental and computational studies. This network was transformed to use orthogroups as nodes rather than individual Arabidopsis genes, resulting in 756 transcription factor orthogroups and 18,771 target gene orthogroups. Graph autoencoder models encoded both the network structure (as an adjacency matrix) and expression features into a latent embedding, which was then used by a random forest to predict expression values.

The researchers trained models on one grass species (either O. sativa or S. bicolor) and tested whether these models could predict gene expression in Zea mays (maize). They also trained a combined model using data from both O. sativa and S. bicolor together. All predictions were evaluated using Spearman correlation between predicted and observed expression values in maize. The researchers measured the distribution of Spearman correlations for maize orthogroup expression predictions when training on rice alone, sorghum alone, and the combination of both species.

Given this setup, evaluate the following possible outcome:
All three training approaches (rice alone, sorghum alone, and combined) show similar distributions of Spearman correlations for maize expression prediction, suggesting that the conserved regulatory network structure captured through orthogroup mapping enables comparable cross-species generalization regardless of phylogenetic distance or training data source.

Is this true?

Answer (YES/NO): YES